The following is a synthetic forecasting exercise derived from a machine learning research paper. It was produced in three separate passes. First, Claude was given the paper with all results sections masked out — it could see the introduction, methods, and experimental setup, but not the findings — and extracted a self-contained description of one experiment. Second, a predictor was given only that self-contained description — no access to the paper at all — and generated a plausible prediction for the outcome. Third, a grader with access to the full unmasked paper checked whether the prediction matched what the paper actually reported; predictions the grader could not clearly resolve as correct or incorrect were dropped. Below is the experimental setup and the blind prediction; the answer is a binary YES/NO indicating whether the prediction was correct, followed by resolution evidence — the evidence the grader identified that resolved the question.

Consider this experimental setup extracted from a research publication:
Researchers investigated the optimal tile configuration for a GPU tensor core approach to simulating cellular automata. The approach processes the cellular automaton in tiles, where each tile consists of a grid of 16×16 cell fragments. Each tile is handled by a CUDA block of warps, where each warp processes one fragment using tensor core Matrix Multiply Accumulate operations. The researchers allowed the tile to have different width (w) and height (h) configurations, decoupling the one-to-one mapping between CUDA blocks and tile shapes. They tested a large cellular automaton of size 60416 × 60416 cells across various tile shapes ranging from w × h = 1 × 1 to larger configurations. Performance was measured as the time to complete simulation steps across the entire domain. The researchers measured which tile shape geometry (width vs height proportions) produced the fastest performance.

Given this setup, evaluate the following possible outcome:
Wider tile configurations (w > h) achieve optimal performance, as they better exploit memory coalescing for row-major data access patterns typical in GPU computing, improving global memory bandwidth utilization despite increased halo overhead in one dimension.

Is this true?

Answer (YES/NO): NO